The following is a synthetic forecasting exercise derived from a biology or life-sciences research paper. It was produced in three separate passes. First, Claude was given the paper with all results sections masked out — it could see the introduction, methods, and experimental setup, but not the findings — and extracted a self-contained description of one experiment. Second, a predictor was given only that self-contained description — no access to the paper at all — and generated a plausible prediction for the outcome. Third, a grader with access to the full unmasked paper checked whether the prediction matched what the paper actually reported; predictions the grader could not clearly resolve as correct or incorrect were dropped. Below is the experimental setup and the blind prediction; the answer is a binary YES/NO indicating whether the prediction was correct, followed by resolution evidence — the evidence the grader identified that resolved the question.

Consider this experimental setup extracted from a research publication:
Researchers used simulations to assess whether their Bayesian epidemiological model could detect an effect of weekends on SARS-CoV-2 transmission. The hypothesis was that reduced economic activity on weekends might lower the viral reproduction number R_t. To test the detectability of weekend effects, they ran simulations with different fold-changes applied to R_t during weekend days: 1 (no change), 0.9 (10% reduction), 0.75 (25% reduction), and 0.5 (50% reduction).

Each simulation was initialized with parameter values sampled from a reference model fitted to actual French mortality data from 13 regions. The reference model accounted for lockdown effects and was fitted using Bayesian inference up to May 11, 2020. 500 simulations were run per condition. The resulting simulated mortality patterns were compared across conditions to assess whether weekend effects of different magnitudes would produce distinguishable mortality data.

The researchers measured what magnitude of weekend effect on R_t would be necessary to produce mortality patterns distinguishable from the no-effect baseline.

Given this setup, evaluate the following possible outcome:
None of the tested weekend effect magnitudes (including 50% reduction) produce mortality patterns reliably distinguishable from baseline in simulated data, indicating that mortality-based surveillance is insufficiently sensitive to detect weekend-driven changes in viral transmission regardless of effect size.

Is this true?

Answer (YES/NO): NO